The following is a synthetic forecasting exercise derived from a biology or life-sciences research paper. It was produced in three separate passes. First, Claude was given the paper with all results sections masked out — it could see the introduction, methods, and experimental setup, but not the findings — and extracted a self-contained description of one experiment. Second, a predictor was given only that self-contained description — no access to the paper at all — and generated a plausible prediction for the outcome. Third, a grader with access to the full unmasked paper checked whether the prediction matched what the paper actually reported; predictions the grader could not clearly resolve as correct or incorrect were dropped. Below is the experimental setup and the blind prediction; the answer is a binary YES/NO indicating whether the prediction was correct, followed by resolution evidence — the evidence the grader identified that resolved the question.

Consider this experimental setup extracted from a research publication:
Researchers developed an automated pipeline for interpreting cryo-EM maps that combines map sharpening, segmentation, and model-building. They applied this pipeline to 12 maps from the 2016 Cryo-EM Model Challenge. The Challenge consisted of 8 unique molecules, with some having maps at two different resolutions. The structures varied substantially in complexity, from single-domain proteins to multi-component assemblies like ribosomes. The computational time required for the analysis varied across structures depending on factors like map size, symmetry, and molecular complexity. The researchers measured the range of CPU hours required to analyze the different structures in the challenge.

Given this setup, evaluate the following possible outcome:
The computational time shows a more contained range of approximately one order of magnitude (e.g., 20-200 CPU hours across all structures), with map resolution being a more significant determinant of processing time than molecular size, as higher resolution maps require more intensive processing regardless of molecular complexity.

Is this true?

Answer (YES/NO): NO